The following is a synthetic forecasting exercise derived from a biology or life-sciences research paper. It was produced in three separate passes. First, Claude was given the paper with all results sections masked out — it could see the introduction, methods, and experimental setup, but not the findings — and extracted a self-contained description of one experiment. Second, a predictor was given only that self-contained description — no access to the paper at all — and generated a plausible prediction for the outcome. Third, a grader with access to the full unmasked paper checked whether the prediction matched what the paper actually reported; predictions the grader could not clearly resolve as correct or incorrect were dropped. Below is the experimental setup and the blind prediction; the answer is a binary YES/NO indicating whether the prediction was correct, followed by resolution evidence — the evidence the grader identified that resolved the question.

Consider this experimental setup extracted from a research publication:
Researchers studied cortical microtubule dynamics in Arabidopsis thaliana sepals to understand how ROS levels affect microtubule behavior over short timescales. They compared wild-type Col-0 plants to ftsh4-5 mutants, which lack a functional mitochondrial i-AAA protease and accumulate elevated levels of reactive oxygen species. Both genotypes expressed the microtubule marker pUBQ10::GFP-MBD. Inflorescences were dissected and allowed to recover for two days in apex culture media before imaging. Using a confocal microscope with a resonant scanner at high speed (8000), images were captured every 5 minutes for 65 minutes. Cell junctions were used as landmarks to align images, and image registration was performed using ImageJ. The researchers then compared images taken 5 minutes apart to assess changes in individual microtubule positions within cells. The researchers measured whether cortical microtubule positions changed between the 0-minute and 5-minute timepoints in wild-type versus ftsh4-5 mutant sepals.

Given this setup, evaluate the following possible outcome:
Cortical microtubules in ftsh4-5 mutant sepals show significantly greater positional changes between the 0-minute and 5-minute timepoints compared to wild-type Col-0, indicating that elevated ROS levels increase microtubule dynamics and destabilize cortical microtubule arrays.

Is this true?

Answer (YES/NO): NO